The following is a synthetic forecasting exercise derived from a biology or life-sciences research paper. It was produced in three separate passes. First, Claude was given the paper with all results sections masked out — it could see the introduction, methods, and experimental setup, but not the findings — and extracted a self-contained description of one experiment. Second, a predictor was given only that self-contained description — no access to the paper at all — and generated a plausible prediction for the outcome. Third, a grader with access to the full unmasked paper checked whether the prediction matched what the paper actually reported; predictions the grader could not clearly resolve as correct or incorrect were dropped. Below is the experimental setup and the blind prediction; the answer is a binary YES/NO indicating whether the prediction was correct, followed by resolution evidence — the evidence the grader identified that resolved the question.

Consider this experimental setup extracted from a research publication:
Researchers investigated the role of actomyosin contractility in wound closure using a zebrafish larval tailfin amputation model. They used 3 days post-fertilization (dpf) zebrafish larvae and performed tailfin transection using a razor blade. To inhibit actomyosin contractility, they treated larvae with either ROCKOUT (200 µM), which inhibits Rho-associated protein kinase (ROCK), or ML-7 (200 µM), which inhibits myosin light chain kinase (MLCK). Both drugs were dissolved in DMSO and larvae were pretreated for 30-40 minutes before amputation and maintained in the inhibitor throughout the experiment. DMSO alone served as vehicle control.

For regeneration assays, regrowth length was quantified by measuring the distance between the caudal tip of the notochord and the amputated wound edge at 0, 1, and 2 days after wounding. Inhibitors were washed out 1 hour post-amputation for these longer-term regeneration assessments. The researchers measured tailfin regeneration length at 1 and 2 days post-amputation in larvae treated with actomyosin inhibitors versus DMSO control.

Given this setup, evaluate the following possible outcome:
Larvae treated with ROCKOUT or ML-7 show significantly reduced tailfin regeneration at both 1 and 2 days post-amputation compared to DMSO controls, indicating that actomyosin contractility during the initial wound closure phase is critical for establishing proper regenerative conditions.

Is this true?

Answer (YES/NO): NO